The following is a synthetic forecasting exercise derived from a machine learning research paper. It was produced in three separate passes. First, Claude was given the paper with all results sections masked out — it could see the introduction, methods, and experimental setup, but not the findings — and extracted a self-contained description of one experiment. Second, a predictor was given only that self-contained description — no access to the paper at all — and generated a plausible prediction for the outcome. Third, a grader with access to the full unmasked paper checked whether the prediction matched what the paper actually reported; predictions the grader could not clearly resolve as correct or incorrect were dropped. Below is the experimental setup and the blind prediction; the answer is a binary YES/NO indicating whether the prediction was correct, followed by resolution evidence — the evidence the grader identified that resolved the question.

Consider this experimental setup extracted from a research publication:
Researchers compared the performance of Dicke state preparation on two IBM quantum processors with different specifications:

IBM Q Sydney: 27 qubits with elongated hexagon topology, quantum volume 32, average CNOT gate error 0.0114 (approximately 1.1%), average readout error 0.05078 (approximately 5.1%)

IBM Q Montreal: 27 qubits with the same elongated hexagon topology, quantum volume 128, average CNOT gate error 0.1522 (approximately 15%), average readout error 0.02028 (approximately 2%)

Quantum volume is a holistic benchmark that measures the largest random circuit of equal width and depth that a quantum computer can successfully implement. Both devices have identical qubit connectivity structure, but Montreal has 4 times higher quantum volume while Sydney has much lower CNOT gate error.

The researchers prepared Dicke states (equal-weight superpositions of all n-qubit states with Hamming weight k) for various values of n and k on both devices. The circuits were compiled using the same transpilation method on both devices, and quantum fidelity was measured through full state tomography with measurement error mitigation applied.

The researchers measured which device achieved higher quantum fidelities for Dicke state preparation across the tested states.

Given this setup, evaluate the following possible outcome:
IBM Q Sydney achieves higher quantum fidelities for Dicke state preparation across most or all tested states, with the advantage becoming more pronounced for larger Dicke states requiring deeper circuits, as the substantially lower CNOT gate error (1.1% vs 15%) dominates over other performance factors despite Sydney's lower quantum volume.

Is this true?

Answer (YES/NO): NO